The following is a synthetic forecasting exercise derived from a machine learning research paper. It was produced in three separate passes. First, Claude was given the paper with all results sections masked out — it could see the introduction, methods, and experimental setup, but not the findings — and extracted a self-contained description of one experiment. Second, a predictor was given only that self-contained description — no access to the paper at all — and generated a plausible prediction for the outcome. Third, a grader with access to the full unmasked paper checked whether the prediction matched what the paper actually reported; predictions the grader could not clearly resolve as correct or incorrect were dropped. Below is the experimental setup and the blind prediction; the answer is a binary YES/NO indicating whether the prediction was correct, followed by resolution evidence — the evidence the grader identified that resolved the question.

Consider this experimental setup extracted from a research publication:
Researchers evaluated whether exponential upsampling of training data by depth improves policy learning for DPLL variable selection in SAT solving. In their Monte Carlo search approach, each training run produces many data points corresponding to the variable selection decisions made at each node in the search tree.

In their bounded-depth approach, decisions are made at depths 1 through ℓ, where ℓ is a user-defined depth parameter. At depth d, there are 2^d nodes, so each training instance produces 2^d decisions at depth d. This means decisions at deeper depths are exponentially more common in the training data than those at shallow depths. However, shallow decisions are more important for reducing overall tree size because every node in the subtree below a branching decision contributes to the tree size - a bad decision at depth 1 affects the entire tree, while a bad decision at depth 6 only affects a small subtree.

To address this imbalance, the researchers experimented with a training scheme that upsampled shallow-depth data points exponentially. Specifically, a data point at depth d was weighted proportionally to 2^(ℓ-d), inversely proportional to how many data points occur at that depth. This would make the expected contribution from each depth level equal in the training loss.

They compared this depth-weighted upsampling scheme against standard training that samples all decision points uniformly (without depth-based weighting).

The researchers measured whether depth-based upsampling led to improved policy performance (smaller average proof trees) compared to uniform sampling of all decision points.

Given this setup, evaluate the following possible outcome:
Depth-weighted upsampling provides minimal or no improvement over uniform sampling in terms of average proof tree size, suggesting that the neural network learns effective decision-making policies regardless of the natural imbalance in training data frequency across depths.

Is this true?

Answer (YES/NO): YES